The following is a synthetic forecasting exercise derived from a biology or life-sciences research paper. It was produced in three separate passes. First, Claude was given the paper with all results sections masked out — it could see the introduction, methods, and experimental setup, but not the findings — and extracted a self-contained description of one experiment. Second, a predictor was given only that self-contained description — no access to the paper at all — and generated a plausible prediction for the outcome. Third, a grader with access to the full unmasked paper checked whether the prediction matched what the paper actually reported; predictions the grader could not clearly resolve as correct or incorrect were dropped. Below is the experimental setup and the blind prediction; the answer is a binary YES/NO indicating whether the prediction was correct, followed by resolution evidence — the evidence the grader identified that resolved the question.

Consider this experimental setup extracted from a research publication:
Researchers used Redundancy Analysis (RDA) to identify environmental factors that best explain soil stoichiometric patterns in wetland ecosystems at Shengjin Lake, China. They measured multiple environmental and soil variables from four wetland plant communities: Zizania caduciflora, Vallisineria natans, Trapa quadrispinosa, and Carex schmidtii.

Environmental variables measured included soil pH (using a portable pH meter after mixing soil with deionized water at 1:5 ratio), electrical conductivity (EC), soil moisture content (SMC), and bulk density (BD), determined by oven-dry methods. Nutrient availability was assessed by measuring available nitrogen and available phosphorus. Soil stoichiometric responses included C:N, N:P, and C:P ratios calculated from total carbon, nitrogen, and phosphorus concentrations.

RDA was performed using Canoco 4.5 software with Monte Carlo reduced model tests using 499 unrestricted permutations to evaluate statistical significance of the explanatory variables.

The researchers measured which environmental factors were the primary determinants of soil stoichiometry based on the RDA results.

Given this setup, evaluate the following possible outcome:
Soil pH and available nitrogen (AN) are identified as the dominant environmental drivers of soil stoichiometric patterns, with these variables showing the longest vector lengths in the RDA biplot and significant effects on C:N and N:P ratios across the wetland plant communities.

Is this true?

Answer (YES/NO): NO